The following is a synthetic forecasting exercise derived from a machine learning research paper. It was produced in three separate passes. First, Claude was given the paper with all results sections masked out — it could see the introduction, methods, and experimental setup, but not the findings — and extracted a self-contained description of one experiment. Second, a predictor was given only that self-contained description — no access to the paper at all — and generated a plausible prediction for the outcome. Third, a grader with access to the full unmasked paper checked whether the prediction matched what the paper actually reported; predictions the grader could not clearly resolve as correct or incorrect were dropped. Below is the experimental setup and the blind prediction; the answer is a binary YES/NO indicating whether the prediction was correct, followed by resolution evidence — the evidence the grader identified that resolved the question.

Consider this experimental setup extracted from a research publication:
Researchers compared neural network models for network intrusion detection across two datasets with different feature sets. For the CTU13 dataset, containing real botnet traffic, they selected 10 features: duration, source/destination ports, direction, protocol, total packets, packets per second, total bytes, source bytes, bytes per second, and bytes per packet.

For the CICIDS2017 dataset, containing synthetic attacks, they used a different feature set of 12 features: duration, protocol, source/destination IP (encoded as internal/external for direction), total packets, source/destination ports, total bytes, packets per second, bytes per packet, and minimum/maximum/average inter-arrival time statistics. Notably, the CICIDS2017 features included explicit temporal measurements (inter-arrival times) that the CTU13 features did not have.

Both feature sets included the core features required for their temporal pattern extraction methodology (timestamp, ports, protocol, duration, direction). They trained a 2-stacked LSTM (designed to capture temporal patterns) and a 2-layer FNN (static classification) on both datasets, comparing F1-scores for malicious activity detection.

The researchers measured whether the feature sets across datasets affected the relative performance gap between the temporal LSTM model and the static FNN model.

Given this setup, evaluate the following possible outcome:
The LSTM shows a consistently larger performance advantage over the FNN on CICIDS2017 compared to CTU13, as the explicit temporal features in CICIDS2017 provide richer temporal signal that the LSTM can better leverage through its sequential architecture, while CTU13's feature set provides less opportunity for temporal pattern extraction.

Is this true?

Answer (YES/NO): NO